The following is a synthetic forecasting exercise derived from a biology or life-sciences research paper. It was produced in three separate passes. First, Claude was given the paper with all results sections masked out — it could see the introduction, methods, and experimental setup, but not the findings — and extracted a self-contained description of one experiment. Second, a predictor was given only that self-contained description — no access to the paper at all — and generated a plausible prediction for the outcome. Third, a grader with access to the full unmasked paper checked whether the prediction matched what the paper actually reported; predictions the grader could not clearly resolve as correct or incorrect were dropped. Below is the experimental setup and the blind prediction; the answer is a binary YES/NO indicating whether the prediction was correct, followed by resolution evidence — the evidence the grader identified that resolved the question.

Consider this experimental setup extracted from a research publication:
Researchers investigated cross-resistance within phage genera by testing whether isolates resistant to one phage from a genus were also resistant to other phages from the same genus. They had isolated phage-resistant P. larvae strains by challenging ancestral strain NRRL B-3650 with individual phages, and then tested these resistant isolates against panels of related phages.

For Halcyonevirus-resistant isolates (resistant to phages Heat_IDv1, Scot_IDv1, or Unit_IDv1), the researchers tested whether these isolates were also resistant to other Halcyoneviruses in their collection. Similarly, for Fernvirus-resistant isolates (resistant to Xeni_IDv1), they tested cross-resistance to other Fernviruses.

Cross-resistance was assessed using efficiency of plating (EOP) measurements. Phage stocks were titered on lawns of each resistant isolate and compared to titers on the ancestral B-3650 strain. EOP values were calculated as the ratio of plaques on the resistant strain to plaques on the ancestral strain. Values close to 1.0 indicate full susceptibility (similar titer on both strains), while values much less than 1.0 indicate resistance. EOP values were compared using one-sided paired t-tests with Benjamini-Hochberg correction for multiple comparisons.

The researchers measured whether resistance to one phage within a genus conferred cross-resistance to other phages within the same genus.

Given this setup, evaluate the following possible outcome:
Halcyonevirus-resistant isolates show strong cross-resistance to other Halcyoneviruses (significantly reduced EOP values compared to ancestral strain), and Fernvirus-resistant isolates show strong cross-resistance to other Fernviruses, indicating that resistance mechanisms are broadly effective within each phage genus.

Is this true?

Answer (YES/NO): NO